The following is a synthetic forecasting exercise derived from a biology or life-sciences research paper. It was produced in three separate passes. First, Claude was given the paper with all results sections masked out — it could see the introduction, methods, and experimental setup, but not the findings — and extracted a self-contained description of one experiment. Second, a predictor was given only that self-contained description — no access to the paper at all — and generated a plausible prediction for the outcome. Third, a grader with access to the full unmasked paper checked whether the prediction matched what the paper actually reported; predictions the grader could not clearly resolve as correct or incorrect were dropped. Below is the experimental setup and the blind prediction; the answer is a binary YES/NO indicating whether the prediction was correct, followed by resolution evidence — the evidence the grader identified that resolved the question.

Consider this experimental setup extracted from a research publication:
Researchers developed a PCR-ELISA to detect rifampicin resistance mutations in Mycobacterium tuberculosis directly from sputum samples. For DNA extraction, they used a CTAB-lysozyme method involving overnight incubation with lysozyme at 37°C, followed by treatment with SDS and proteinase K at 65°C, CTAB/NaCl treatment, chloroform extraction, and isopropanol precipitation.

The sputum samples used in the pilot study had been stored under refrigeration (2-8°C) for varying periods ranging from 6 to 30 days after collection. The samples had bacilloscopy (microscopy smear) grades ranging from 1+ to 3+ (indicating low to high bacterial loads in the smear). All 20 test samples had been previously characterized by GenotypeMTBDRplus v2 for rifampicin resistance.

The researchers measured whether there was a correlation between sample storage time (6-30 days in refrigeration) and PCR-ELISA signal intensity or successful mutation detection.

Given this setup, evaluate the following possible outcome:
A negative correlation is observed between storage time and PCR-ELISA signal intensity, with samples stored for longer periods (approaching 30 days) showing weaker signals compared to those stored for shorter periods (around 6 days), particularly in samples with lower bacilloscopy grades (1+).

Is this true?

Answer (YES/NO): YES